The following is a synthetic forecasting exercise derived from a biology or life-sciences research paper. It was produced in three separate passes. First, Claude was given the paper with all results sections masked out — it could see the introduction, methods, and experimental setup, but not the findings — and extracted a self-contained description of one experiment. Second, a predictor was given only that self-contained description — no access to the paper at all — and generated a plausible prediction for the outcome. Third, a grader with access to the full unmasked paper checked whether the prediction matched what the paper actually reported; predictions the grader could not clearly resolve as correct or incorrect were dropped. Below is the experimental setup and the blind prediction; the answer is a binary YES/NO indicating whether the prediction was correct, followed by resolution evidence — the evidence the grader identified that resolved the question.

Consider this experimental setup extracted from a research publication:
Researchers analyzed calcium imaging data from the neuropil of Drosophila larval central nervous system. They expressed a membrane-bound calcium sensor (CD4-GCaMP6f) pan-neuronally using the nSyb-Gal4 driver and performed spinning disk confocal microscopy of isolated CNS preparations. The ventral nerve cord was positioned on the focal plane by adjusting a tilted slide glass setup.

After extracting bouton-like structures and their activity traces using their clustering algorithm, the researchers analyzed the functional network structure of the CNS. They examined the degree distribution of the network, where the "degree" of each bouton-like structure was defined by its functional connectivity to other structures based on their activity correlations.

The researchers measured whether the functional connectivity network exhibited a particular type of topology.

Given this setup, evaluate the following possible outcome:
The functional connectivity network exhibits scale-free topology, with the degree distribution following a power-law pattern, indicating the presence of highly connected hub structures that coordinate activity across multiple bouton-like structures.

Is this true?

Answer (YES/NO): YES